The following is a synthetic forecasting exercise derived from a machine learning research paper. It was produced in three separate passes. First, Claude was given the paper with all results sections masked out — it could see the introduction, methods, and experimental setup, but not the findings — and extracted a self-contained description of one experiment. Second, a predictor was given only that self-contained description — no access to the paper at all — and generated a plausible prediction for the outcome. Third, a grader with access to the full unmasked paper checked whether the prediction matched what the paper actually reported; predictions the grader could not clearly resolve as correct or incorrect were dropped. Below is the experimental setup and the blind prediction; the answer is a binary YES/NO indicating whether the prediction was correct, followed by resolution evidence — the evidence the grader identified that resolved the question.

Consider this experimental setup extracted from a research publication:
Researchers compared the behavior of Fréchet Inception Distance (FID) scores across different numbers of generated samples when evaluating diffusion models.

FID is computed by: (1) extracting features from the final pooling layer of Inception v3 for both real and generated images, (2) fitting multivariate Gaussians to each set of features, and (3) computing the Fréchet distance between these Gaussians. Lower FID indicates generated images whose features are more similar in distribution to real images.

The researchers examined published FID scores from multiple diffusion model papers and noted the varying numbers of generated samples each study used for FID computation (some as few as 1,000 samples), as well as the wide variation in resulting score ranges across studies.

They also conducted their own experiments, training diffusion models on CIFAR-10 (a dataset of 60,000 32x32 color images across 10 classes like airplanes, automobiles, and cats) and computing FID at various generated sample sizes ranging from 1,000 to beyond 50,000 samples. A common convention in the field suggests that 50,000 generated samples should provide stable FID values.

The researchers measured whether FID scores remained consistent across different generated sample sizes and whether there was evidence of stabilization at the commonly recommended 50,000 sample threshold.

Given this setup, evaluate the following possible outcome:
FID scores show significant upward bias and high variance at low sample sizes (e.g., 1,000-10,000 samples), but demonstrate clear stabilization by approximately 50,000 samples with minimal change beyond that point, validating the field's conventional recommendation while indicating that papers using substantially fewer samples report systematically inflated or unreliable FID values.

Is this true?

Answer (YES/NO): NO